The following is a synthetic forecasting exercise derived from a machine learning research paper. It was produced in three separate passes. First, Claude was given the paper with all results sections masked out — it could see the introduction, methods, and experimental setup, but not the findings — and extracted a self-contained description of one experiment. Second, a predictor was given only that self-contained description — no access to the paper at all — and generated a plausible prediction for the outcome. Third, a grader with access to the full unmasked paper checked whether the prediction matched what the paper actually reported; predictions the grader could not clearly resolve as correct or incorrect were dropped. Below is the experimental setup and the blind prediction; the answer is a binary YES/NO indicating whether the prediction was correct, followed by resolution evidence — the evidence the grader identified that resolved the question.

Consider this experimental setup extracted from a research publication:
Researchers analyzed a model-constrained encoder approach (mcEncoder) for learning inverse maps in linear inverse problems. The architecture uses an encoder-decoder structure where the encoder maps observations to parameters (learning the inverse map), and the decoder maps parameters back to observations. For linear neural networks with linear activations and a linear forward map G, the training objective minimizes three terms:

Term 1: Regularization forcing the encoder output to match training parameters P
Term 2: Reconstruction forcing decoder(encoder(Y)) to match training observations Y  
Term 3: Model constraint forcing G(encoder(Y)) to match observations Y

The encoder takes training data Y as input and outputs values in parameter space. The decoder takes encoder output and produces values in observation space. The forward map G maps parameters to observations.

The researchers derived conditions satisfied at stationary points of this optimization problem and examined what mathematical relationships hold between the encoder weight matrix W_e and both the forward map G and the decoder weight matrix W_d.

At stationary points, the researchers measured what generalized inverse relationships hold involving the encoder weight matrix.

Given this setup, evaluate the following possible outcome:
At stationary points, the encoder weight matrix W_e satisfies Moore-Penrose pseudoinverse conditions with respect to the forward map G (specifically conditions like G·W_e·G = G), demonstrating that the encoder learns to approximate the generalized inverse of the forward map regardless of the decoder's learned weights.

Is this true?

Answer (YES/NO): NO